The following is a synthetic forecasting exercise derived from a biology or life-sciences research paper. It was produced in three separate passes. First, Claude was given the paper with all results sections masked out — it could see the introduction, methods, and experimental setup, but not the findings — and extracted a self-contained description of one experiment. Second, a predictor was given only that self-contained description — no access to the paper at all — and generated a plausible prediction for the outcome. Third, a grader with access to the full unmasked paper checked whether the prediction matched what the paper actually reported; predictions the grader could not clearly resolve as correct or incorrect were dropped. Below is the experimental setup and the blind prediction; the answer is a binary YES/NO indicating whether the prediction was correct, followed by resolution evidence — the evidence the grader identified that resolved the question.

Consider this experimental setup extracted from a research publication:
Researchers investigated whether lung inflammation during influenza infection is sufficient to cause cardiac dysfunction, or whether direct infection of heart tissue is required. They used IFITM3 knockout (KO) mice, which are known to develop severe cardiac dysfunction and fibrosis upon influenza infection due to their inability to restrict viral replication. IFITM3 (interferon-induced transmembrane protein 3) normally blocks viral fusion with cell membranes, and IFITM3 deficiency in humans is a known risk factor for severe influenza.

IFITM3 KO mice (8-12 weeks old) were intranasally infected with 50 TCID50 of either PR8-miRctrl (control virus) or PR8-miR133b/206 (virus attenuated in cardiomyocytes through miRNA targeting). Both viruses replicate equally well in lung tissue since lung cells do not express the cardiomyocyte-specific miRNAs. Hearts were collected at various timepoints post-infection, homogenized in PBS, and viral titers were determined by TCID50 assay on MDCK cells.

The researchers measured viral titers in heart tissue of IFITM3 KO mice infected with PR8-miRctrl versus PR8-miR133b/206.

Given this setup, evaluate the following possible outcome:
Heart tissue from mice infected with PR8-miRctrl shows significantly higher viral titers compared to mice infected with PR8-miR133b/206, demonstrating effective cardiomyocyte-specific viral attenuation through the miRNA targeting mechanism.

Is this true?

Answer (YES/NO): YES